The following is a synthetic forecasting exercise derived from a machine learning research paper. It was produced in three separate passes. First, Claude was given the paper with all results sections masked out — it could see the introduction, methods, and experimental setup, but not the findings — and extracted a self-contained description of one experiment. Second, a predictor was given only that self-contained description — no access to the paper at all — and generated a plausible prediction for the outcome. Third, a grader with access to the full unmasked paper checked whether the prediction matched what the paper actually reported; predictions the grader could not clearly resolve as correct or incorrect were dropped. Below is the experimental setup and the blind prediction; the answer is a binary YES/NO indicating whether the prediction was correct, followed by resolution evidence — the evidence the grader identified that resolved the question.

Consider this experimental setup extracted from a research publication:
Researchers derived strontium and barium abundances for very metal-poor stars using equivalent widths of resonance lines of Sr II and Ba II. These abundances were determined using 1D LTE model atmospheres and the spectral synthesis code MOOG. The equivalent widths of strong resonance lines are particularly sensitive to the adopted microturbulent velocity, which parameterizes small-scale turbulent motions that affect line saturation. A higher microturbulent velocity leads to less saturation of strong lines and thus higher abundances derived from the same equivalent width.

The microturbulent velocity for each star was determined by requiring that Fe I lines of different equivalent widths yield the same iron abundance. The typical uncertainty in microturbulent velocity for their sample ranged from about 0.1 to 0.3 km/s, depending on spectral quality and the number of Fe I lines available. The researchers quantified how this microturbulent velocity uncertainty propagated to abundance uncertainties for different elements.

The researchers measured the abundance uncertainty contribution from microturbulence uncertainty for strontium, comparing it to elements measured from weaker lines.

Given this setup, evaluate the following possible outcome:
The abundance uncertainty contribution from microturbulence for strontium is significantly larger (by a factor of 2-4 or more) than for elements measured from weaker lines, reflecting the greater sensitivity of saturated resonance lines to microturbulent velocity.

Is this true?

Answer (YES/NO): YES